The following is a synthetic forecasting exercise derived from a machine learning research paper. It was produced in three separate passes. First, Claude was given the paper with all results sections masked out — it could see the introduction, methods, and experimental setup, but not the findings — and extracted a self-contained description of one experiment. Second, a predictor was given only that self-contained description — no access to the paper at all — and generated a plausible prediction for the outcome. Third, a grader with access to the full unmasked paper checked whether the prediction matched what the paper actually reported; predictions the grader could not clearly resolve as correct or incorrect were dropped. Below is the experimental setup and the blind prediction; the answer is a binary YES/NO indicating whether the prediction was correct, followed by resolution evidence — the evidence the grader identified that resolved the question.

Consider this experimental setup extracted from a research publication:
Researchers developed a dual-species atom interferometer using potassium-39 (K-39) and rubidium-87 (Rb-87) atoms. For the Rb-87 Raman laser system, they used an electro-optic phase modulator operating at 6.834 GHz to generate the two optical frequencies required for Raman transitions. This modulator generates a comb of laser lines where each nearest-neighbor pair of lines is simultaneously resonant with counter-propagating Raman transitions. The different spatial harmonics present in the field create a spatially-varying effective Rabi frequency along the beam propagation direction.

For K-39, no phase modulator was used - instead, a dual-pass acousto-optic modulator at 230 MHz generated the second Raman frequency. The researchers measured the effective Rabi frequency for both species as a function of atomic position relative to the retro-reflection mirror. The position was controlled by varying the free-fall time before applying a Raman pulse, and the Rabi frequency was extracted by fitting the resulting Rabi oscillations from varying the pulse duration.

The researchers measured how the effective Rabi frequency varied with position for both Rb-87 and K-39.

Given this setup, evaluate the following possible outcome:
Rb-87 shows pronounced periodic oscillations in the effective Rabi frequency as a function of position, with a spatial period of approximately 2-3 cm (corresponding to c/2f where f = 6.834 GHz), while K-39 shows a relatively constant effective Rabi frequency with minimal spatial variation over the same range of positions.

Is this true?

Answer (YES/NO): YES